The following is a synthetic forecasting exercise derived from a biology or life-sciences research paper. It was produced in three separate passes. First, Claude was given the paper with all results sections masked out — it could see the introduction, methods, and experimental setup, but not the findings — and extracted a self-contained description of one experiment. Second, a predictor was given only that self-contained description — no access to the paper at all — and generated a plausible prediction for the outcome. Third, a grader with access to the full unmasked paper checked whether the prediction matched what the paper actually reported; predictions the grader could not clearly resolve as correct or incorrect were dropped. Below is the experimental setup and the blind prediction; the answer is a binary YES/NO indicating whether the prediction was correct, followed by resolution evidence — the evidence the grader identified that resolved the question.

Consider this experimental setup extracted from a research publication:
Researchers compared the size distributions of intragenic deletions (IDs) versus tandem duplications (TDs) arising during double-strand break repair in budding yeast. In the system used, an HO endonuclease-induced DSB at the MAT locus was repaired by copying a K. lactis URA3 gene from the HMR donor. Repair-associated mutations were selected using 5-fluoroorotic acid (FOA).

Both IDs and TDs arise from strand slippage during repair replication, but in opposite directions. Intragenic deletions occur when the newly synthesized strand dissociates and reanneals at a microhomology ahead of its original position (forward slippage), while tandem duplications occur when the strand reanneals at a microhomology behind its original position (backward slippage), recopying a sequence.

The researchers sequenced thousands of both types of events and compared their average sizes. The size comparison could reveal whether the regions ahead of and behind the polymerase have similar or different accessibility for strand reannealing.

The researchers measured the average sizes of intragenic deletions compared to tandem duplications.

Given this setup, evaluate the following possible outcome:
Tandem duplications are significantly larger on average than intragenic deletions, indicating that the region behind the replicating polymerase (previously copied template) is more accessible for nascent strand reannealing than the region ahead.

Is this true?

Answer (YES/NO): NO